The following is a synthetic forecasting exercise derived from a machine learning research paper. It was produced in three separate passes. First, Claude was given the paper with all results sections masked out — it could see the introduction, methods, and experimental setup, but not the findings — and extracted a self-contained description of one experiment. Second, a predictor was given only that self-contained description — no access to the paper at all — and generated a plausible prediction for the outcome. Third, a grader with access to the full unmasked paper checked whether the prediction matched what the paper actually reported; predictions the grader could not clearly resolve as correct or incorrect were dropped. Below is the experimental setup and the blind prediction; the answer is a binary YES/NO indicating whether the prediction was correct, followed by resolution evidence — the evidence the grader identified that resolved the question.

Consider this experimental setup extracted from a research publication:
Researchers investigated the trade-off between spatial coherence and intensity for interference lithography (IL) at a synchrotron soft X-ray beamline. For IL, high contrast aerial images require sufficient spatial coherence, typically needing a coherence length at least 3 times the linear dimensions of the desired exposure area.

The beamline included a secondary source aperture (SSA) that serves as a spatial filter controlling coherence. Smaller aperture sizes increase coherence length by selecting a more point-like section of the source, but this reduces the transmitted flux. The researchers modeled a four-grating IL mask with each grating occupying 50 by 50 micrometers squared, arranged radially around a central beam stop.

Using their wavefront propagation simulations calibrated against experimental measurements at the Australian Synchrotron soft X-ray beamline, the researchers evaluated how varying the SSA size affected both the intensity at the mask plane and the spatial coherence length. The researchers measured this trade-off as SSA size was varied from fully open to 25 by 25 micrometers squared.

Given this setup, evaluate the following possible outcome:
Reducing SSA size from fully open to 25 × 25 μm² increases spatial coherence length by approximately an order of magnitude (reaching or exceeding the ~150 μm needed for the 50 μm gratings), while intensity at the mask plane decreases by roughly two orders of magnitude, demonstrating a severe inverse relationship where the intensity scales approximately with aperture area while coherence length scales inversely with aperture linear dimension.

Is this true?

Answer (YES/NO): NO